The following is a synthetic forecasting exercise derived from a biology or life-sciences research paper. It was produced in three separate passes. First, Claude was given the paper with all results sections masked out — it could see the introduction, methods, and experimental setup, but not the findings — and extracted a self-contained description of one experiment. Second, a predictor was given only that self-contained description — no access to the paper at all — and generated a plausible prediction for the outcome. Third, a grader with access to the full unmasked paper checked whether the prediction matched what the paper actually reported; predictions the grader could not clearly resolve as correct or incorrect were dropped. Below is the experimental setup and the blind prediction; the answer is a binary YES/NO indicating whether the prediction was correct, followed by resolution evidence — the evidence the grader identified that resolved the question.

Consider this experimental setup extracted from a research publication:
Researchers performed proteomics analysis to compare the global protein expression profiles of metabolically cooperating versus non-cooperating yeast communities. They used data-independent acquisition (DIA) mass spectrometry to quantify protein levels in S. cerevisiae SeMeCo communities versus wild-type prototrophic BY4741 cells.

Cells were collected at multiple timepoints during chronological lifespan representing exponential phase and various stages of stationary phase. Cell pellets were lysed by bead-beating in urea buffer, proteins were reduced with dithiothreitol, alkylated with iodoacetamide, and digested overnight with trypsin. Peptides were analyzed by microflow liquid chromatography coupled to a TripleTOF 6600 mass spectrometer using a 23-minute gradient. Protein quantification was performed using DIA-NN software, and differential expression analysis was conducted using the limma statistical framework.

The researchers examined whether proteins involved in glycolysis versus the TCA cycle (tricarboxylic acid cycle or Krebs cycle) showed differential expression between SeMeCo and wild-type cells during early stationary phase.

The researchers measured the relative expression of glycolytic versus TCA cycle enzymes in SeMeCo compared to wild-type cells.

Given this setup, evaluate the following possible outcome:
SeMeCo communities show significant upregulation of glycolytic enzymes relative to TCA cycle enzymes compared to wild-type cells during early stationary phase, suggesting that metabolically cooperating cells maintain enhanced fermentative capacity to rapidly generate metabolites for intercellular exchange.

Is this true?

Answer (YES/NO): YES